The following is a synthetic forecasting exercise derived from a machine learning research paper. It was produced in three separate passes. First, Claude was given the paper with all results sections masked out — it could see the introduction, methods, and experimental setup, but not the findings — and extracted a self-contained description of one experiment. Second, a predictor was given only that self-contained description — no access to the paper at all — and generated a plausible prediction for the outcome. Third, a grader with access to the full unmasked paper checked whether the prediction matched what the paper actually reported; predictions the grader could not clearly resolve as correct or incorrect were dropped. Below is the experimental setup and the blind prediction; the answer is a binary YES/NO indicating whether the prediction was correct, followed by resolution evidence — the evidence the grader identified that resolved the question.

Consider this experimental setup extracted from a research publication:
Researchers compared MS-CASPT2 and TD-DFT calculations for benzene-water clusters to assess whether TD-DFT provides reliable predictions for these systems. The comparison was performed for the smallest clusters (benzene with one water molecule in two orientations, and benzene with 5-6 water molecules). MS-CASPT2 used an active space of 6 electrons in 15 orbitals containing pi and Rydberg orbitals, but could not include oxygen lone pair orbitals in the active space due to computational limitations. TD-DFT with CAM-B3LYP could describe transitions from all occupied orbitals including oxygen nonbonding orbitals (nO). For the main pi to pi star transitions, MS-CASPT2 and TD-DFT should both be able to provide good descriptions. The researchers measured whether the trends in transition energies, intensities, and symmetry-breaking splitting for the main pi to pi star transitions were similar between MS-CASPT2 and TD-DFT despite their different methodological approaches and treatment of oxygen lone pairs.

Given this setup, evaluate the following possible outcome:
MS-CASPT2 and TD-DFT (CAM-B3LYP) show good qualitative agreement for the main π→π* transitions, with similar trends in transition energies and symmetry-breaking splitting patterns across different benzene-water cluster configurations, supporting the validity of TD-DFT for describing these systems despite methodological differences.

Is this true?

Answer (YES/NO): YES